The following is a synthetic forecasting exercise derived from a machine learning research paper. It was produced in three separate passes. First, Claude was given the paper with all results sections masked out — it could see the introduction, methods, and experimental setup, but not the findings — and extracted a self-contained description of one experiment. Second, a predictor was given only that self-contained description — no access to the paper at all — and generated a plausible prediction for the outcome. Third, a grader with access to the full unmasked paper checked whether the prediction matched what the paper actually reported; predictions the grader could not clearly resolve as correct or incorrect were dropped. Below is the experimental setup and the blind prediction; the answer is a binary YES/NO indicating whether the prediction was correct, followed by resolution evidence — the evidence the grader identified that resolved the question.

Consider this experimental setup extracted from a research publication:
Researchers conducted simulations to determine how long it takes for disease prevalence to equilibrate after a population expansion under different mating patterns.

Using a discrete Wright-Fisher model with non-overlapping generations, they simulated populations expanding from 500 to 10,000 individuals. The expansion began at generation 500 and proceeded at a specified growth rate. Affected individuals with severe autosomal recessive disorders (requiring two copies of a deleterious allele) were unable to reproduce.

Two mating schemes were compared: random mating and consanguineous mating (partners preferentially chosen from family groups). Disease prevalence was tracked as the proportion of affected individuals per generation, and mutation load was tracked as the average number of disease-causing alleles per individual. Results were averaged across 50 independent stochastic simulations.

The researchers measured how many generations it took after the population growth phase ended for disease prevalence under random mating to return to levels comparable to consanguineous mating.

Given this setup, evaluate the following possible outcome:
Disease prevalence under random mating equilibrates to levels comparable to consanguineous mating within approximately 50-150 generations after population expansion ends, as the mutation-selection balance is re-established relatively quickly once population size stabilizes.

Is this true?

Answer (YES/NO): NO